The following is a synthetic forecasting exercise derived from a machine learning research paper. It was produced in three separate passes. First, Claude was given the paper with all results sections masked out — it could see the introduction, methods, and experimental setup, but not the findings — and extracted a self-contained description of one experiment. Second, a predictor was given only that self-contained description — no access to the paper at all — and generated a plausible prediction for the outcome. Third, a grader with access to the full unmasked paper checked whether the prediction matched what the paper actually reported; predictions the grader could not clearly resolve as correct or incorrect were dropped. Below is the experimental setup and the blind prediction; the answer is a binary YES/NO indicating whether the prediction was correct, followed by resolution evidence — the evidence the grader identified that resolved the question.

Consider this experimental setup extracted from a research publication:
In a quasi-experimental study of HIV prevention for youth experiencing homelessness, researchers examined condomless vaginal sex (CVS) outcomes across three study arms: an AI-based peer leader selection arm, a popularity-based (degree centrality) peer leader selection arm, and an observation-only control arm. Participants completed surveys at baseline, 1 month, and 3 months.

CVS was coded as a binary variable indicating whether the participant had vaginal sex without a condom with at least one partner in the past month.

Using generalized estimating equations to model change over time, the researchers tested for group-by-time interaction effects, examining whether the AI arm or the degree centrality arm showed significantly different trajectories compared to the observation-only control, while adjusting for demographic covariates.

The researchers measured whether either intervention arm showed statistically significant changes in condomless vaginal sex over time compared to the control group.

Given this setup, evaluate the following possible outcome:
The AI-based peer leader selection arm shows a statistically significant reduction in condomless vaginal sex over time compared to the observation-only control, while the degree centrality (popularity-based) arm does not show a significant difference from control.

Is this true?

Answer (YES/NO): NO